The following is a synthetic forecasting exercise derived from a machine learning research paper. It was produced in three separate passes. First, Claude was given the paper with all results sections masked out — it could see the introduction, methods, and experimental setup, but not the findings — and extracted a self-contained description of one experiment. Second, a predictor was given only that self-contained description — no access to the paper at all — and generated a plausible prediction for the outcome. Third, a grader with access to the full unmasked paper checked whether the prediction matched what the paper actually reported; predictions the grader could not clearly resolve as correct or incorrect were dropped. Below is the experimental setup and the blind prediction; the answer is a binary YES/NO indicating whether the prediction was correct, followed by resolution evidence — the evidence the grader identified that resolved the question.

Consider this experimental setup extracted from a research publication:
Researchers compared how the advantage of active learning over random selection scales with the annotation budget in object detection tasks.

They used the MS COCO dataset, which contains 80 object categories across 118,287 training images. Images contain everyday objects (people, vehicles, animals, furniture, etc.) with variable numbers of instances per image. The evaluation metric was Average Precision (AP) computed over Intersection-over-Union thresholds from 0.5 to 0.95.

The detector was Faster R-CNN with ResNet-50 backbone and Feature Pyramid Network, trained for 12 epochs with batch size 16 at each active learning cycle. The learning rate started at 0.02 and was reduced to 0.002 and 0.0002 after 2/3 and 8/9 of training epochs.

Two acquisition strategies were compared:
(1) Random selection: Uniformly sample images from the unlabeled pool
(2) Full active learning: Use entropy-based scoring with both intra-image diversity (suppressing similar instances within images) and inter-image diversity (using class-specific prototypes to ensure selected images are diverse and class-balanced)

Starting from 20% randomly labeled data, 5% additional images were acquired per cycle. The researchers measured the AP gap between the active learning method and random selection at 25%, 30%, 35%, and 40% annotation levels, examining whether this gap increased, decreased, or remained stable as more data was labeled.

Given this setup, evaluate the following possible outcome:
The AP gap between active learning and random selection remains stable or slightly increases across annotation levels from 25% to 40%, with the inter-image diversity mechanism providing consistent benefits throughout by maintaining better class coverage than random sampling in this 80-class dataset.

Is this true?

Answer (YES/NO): NO